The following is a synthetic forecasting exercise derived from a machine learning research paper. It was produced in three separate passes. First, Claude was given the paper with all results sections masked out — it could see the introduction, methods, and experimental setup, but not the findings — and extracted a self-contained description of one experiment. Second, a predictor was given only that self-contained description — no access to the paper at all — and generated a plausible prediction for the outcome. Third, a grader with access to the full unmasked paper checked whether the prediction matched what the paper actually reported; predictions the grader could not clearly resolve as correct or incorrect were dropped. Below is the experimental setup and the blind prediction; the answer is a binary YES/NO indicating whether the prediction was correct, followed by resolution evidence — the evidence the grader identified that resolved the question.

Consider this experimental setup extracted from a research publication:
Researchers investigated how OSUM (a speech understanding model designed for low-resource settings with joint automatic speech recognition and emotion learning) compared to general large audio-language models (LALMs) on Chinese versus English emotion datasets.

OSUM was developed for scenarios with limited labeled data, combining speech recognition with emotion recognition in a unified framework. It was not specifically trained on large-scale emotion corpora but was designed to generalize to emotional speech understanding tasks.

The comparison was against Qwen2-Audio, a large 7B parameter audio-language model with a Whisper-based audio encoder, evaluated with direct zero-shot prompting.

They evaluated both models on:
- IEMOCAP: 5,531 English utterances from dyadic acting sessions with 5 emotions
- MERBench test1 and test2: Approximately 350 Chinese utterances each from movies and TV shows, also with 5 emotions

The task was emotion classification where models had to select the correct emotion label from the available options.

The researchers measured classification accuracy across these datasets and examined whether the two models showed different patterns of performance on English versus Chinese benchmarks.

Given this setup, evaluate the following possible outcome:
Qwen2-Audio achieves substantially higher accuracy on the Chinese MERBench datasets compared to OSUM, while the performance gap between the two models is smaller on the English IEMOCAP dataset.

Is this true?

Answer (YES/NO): NO